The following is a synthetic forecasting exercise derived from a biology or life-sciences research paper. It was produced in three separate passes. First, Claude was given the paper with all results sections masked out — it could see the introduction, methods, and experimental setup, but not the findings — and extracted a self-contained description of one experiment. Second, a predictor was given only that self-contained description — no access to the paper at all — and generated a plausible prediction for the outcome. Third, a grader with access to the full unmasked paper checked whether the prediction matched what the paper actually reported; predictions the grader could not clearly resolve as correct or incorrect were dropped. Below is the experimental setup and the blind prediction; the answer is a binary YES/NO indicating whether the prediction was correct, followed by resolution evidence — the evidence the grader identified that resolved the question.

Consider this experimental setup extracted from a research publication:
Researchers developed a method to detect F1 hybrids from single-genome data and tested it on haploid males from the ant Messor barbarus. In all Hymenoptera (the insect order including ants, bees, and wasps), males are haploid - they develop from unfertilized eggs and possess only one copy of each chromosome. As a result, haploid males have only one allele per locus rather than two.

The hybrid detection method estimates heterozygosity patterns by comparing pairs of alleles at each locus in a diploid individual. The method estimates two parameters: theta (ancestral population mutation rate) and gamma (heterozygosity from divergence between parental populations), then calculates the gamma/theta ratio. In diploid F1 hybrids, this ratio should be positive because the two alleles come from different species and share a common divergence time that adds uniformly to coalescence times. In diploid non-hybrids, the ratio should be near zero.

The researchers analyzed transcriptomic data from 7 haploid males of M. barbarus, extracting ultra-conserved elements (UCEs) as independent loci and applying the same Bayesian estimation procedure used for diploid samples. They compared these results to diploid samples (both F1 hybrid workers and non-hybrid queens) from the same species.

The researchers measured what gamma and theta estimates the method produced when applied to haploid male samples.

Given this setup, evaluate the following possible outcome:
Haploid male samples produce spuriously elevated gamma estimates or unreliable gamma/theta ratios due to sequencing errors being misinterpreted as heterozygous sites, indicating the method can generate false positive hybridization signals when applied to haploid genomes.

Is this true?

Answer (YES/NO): NO